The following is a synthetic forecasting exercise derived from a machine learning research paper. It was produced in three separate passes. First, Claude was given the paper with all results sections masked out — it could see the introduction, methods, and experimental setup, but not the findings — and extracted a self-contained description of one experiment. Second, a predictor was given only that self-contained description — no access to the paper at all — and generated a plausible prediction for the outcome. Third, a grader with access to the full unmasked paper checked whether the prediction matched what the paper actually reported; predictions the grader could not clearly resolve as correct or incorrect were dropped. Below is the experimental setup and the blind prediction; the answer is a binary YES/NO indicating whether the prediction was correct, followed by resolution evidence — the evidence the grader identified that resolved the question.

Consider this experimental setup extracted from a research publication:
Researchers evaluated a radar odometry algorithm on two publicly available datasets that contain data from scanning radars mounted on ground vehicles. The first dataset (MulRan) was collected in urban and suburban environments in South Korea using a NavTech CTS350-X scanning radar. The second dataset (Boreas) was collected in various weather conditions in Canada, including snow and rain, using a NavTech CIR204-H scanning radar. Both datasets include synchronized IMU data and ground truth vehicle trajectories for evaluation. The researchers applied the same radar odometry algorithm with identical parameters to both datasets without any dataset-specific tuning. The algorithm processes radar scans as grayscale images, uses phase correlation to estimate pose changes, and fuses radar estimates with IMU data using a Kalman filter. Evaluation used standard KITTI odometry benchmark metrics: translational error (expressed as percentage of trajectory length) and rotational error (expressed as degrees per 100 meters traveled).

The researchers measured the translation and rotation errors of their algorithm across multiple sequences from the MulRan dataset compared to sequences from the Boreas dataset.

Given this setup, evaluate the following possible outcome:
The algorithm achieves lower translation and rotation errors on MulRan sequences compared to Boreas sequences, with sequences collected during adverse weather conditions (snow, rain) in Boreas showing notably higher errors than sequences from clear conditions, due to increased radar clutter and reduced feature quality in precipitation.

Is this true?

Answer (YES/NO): NO